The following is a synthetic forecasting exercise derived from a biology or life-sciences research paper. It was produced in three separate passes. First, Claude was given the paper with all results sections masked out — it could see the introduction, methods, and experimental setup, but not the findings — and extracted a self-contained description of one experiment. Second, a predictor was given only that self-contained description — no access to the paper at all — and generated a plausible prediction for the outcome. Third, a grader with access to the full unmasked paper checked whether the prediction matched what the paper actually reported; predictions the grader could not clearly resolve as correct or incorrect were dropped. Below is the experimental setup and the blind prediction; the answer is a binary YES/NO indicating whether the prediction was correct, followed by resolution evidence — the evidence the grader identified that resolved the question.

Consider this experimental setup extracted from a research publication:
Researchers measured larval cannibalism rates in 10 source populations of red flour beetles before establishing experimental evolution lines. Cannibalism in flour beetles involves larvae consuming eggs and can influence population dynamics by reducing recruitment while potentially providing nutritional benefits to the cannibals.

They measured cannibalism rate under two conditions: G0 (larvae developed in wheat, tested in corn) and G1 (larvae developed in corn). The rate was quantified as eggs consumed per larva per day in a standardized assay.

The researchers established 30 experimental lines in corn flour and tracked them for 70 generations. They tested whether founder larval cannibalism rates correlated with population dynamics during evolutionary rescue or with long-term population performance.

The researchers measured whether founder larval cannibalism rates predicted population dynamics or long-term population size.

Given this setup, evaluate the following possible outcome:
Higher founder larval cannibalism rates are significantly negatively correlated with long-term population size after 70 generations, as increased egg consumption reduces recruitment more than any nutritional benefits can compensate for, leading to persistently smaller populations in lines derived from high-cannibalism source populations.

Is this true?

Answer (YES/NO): NO